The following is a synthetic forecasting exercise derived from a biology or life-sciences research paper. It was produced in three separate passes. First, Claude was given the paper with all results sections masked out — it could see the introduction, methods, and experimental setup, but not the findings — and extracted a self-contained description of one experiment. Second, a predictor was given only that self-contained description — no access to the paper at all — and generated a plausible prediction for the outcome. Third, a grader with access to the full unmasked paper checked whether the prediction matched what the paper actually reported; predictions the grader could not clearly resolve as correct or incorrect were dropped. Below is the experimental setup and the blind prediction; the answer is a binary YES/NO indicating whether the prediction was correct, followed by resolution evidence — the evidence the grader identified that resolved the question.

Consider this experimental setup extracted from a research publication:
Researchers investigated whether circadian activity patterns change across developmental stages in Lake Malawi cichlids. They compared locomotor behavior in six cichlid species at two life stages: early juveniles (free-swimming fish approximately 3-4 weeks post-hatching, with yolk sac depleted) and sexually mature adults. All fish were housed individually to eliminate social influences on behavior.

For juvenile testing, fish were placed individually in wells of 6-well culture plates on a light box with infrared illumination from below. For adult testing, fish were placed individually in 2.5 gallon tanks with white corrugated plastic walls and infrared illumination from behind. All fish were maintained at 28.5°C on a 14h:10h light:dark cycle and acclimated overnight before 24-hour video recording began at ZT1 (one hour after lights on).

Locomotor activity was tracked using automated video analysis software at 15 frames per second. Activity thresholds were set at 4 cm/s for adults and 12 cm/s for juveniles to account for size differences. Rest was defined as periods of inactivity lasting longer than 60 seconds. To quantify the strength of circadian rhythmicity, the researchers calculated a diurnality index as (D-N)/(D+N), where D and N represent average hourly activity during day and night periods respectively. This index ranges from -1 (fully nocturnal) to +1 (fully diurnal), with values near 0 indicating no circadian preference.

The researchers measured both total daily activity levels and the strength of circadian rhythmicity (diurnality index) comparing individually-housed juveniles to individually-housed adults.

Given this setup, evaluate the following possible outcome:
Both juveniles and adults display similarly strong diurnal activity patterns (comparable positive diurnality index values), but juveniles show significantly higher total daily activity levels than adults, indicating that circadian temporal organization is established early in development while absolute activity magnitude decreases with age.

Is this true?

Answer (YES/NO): NO